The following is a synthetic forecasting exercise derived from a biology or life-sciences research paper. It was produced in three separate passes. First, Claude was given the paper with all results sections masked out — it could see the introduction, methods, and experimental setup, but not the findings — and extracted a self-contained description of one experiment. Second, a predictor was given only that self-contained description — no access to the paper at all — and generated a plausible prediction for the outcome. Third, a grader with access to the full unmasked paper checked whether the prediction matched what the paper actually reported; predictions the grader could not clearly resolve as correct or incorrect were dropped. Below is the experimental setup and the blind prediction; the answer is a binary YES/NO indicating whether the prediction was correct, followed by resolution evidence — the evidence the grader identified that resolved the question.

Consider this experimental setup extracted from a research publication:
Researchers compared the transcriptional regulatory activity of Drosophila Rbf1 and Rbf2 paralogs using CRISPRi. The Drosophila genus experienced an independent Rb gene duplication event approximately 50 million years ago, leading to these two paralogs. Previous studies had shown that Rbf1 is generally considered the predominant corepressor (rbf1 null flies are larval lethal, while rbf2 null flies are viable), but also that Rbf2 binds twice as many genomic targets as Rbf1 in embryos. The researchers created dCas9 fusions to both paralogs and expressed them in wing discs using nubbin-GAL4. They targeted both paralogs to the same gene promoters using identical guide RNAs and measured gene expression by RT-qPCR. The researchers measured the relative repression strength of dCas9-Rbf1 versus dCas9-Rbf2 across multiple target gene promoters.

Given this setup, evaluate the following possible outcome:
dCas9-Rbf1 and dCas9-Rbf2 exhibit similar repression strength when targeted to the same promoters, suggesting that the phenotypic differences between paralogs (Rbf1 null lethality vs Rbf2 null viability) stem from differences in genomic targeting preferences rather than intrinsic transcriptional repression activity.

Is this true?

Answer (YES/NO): NO